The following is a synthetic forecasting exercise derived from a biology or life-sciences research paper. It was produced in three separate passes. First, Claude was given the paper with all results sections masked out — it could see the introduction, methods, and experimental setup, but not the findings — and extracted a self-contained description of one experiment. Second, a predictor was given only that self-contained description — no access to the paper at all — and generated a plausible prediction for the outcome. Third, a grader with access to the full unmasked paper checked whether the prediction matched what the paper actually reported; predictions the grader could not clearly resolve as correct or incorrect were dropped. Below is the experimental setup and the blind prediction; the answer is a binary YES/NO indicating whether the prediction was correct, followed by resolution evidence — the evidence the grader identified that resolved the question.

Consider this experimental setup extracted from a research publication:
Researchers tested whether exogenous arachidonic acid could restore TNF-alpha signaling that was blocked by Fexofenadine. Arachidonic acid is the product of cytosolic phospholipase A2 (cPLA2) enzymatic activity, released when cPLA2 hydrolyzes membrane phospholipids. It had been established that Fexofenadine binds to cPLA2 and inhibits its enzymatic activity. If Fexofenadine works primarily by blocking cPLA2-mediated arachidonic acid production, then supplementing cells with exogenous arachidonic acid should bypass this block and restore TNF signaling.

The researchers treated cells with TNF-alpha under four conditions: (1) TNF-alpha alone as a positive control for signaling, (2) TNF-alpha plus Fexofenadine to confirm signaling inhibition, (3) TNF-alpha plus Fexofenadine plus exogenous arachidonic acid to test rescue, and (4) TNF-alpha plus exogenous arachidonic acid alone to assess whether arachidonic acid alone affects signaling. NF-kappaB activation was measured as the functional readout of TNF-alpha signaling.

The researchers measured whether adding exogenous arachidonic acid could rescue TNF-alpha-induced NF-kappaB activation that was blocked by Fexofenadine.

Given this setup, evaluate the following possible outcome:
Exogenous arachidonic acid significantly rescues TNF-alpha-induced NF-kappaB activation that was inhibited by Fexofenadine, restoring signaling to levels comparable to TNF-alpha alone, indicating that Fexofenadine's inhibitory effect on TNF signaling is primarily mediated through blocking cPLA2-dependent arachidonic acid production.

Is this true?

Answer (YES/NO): YES